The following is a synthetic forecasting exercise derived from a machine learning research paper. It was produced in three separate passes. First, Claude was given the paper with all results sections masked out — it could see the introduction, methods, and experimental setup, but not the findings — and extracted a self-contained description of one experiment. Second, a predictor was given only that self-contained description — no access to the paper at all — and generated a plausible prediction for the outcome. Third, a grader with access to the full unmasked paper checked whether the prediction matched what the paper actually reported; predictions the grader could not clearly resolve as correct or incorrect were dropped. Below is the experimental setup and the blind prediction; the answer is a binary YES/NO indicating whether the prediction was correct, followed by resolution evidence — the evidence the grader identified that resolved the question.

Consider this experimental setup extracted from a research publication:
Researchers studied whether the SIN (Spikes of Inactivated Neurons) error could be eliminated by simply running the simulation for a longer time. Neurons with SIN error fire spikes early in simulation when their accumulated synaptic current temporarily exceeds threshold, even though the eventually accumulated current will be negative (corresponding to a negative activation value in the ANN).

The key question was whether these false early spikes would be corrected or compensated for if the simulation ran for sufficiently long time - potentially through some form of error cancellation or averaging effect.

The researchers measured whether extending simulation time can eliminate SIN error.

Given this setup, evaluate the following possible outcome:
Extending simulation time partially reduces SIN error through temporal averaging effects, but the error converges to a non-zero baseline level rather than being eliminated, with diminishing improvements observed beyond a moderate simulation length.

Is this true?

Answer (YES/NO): NO